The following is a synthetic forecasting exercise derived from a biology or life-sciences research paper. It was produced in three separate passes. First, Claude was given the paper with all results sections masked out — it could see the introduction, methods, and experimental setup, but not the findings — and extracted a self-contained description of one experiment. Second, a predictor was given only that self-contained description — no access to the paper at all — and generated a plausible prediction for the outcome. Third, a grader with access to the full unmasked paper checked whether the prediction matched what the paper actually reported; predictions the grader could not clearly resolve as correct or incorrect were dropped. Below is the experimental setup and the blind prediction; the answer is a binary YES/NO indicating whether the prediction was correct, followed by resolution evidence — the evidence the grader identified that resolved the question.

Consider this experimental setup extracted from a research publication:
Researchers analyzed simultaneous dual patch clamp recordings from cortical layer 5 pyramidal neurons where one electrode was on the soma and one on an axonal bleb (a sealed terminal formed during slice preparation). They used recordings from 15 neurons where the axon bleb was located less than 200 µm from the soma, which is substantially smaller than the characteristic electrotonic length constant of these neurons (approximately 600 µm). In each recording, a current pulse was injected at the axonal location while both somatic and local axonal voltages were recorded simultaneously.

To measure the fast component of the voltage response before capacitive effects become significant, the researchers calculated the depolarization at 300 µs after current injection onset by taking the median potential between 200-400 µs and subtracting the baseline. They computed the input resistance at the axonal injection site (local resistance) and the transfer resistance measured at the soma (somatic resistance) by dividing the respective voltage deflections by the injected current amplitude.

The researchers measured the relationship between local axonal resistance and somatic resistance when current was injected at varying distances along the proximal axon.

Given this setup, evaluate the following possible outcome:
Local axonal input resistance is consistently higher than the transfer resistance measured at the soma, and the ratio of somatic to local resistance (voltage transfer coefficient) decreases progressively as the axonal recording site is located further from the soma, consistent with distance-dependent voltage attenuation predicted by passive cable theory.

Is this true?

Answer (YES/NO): YES